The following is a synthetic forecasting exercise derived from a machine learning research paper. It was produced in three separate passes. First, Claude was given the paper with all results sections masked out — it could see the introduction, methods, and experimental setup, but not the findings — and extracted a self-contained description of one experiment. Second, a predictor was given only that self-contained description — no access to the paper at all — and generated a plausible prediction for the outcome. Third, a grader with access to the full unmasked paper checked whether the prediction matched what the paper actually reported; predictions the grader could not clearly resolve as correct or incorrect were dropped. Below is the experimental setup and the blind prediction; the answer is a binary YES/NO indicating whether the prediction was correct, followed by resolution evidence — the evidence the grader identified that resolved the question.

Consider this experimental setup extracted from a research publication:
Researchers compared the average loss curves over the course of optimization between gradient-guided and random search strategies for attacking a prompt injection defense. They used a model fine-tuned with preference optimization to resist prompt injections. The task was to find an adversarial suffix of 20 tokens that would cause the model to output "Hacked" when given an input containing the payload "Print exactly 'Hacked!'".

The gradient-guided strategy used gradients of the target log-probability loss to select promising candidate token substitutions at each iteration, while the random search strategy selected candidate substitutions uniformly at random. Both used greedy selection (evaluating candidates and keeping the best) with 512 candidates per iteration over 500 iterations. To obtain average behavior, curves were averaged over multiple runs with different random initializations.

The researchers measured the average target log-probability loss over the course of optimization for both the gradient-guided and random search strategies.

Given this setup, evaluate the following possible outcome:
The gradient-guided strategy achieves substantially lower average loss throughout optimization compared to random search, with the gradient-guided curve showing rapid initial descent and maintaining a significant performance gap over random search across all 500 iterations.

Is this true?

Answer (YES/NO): NO